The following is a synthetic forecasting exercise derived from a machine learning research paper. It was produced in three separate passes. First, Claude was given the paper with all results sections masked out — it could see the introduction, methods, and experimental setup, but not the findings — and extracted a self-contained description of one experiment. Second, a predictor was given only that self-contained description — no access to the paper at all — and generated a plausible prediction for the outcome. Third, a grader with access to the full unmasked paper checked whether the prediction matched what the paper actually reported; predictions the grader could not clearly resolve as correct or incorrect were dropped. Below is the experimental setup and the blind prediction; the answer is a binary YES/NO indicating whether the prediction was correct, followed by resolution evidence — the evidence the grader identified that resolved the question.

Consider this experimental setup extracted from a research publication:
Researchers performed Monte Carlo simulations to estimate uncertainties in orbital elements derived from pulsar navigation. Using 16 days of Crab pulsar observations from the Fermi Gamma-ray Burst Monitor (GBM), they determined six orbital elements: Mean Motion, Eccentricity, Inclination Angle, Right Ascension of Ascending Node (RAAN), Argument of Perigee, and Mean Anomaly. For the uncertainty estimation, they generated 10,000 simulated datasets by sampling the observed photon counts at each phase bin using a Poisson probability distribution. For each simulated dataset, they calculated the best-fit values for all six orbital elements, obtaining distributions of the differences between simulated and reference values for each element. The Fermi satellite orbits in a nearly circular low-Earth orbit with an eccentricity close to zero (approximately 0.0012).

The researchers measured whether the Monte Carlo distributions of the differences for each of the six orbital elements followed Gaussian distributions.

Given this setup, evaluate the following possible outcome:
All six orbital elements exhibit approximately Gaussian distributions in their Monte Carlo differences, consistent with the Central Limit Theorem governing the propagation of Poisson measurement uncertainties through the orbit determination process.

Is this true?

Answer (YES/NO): NO